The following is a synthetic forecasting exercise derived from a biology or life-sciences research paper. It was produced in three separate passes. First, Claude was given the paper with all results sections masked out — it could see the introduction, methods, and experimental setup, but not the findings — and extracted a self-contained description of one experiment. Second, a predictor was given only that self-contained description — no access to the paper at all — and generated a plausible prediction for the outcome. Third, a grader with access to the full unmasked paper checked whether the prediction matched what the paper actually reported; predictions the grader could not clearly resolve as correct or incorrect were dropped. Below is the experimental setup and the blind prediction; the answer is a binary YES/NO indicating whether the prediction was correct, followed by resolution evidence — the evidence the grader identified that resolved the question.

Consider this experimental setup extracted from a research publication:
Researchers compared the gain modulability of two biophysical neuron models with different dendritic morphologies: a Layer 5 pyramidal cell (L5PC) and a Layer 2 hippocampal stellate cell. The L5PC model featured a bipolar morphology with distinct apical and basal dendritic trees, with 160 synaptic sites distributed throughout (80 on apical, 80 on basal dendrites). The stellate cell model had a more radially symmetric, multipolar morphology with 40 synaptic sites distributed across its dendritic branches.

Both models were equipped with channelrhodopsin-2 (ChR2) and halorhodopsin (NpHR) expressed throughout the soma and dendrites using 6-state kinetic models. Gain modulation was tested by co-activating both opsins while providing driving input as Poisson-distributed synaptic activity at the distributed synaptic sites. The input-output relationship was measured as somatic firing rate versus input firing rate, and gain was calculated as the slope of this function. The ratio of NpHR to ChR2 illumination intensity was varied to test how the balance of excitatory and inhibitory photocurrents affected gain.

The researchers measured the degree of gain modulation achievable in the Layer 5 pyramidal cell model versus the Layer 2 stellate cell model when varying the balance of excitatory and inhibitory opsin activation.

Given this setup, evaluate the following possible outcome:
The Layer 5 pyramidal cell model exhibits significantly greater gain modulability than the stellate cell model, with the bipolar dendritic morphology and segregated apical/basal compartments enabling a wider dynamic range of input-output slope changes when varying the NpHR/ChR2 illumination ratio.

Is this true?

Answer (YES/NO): YES